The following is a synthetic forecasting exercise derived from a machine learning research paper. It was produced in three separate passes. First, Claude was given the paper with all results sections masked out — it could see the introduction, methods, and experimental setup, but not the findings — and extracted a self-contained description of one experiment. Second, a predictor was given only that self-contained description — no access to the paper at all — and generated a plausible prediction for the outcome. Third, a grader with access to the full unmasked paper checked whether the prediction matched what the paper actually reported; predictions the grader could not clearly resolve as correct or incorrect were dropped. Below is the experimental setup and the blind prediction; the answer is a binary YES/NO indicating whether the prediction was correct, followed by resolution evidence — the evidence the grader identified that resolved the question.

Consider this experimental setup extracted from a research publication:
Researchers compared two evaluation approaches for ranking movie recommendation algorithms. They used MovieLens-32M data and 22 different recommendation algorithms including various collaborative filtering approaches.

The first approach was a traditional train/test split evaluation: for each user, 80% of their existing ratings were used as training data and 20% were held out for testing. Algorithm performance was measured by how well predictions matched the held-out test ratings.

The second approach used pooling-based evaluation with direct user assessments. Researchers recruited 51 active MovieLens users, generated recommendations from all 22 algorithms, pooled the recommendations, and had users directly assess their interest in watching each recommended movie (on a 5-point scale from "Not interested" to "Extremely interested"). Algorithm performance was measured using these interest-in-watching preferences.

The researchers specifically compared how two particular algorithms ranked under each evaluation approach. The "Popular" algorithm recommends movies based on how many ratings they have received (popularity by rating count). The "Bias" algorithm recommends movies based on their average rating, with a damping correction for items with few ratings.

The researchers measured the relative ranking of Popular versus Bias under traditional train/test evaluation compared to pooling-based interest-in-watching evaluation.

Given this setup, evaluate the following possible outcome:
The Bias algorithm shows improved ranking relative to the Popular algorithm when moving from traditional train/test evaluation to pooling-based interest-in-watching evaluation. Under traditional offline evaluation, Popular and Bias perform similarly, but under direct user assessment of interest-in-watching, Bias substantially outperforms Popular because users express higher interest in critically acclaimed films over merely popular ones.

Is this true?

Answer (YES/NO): NO